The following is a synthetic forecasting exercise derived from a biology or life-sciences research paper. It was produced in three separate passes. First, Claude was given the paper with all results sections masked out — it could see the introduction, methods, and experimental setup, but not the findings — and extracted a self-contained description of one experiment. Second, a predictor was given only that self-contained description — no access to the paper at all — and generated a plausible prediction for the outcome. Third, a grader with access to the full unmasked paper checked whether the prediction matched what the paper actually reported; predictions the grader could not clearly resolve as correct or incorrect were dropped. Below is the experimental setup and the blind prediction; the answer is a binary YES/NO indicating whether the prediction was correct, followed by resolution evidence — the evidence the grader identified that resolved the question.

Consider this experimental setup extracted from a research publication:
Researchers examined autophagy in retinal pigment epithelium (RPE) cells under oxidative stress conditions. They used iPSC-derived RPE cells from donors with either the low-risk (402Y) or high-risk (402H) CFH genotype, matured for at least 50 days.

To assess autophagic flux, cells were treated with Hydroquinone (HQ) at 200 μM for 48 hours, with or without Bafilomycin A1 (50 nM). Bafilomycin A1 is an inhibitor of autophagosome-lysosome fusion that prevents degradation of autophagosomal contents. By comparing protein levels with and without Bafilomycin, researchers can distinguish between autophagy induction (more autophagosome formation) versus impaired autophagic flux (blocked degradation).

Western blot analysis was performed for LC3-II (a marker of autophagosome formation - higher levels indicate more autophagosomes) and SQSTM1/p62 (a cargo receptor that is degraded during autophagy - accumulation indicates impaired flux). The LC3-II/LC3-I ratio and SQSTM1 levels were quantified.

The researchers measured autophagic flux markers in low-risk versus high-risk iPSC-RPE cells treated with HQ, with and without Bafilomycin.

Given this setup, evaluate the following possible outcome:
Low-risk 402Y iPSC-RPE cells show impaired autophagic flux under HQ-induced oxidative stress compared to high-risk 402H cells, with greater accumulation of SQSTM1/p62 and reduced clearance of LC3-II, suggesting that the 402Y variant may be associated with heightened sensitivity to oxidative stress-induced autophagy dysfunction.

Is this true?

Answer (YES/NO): NO